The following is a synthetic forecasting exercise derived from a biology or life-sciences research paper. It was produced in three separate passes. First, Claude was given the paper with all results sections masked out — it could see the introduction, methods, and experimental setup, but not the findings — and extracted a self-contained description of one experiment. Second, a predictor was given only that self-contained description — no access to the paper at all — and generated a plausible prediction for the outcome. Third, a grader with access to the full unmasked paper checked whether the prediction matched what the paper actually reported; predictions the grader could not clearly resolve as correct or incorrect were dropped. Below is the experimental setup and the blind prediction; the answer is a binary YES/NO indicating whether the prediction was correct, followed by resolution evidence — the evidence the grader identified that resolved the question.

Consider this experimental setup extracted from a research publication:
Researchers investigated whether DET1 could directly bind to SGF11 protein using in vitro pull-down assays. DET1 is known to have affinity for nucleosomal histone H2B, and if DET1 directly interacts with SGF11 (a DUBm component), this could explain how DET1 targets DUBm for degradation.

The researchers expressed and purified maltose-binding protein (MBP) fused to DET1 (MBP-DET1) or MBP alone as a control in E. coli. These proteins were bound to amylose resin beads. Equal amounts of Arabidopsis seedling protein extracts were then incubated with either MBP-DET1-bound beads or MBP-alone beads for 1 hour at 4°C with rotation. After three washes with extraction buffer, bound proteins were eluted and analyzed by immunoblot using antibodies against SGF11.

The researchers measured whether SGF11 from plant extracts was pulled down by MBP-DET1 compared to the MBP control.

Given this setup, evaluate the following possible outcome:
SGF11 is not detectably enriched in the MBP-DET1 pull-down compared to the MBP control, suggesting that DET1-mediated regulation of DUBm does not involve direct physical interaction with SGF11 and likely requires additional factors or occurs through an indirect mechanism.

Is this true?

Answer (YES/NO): NO